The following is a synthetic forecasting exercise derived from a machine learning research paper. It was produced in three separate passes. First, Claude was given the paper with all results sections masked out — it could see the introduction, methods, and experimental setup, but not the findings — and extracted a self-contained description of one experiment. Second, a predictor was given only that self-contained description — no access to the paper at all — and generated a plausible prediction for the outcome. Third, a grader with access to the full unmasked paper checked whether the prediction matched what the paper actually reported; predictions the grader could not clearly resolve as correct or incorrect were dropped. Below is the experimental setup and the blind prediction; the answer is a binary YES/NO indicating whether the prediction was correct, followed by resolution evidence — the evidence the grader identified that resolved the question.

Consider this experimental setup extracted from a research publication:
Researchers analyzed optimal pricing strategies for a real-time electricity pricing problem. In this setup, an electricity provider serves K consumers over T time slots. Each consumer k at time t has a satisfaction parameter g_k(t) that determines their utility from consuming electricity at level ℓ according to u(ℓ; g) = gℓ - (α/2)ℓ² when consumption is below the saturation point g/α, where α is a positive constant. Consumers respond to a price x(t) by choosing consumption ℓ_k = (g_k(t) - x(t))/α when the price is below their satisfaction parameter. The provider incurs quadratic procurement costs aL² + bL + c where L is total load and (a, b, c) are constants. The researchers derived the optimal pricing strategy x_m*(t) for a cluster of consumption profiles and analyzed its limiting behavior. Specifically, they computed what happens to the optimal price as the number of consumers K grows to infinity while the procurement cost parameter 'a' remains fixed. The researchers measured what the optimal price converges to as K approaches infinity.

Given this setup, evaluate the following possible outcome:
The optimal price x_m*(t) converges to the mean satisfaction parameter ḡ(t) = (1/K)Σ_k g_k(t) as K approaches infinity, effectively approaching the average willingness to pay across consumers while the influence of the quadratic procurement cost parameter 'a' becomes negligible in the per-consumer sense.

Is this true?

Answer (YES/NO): YES